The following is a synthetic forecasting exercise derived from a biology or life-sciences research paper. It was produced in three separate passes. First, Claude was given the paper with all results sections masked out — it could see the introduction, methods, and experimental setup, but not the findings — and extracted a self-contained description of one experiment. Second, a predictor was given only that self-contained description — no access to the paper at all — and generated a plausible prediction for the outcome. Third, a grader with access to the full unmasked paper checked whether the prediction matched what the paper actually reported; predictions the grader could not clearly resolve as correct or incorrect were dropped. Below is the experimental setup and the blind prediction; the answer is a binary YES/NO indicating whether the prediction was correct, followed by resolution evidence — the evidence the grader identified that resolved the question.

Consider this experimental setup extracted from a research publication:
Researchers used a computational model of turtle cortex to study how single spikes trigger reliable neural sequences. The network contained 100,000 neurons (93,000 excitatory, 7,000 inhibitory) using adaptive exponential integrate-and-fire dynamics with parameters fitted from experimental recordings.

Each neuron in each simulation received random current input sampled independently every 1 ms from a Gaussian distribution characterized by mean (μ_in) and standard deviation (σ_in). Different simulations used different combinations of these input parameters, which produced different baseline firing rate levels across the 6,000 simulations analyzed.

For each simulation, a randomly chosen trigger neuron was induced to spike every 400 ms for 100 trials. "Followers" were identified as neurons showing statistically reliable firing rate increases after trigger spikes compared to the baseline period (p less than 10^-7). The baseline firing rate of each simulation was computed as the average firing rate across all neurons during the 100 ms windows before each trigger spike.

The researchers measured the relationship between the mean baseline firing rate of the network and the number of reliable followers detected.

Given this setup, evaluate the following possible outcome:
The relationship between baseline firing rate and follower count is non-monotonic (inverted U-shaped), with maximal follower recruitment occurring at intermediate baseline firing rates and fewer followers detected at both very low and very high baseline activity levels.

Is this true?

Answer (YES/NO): YES